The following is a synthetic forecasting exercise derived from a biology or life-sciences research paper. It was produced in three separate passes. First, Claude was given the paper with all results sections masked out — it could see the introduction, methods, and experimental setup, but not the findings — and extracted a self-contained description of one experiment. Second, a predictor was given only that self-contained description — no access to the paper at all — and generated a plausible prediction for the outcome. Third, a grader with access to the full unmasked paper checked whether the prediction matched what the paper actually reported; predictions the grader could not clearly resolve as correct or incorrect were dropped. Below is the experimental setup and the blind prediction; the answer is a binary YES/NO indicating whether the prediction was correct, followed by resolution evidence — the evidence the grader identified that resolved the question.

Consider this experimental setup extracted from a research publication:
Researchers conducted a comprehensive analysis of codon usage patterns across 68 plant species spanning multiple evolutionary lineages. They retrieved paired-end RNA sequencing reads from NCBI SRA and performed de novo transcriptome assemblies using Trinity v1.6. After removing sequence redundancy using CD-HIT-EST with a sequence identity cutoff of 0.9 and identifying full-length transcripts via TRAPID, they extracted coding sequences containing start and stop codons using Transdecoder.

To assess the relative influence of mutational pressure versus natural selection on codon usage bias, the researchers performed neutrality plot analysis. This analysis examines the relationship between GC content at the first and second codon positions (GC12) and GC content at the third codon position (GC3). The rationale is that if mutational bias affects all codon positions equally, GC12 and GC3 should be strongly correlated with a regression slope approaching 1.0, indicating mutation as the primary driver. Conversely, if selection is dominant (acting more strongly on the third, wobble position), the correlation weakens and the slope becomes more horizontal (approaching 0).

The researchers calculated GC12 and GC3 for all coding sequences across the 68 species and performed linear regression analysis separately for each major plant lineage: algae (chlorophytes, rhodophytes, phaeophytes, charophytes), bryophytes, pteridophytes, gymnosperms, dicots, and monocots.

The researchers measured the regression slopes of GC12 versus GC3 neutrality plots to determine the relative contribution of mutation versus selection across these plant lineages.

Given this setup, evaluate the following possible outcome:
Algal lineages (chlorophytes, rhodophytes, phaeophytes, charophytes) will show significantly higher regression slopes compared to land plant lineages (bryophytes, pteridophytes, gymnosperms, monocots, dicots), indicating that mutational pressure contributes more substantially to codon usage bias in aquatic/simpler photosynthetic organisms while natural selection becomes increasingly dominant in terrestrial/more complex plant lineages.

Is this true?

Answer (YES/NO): NO